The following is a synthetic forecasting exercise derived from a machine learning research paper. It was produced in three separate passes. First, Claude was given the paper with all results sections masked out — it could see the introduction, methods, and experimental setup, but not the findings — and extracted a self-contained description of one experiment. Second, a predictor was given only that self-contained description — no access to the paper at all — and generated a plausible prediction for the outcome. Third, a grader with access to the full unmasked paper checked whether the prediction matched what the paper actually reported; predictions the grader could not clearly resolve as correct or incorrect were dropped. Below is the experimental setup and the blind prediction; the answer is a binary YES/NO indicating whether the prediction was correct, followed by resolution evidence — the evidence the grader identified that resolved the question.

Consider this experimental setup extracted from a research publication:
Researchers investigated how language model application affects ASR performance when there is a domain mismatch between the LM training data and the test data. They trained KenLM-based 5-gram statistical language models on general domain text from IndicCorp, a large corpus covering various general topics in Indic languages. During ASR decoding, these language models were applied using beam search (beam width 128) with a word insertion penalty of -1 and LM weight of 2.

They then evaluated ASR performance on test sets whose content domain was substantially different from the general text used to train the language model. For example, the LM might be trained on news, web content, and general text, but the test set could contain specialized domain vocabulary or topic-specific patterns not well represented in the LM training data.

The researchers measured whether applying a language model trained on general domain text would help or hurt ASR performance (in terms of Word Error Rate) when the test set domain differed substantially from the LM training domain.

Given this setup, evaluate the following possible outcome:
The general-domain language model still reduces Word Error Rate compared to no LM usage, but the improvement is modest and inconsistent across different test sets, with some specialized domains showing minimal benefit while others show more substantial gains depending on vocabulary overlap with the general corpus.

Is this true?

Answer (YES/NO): NO